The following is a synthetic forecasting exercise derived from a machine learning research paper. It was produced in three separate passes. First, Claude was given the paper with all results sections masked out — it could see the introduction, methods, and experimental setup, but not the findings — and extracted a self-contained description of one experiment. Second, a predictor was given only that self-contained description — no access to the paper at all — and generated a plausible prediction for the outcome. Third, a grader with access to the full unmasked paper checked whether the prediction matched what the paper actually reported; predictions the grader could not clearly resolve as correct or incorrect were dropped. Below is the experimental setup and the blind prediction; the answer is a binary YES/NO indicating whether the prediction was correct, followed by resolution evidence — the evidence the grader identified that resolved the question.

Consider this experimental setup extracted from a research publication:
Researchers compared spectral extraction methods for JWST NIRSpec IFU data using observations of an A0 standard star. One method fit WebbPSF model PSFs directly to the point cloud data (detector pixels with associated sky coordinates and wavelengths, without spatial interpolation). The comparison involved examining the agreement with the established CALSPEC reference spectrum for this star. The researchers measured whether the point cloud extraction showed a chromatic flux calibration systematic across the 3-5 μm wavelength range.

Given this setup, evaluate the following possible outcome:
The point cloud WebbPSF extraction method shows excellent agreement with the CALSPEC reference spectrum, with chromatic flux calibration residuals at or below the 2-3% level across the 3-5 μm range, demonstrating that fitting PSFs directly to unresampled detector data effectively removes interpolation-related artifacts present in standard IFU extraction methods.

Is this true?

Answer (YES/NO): NO